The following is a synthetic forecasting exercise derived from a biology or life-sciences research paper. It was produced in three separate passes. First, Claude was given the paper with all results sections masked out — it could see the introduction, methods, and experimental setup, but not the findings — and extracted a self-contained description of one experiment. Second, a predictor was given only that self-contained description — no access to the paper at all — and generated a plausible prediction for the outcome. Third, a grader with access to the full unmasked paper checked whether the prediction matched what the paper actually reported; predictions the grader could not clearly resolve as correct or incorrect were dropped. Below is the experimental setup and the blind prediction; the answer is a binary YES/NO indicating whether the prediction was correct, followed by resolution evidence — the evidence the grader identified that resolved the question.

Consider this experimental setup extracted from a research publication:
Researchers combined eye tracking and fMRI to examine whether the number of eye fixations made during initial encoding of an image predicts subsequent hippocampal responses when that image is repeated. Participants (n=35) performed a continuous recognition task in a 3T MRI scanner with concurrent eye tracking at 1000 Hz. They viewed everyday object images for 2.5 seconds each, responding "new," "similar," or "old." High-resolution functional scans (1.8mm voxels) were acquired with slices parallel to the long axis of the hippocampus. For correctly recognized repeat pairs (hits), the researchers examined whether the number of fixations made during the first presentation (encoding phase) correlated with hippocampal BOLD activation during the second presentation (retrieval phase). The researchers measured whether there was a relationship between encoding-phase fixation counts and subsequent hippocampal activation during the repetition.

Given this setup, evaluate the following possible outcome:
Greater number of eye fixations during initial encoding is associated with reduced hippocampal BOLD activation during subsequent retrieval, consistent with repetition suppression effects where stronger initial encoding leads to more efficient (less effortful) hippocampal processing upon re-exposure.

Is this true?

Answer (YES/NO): NO